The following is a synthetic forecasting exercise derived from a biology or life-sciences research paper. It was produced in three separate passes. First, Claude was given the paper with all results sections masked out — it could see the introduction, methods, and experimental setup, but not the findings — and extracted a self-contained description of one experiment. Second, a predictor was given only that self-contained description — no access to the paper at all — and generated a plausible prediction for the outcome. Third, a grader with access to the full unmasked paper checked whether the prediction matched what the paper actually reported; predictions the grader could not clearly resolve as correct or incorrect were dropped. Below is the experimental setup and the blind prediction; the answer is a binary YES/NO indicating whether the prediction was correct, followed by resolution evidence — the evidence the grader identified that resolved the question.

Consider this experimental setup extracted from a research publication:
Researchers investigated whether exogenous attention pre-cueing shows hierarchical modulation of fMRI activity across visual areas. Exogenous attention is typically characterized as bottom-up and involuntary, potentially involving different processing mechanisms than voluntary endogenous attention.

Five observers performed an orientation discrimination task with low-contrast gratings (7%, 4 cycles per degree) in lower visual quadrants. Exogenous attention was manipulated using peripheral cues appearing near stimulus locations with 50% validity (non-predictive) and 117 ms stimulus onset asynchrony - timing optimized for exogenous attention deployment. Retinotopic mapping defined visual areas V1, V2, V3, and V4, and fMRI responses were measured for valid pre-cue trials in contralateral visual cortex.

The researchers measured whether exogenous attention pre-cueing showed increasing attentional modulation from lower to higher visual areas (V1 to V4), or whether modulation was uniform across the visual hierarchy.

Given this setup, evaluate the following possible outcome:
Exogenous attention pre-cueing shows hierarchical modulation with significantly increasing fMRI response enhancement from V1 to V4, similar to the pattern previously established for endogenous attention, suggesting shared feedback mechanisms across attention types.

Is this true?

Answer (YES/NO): NO